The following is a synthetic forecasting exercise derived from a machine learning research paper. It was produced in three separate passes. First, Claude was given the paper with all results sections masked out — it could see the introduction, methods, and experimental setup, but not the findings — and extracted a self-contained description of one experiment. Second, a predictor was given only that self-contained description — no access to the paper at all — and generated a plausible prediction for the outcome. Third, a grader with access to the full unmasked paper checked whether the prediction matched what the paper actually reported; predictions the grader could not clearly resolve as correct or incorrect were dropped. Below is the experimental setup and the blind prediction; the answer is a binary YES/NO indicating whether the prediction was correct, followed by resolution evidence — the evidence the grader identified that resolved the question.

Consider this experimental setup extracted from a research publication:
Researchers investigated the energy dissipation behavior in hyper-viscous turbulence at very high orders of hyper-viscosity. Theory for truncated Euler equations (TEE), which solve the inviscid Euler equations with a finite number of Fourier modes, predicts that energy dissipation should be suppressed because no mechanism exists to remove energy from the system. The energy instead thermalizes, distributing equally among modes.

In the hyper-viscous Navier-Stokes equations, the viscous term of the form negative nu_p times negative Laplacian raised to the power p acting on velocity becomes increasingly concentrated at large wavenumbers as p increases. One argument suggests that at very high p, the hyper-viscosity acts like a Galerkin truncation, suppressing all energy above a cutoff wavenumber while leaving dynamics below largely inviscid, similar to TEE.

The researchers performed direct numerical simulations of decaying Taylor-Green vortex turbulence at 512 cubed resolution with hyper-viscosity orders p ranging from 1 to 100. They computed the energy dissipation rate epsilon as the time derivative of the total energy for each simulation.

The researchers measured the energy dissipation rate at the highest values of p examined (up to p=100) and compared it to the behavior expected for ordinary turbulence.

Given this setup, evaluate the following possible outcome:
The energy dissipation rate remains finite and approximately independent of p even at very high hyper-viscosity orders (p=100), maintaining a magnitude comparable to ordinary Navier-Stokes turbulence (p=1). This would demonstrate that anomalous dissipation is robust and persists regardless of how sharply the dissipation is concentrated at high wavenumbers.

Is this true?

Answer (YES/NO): YES